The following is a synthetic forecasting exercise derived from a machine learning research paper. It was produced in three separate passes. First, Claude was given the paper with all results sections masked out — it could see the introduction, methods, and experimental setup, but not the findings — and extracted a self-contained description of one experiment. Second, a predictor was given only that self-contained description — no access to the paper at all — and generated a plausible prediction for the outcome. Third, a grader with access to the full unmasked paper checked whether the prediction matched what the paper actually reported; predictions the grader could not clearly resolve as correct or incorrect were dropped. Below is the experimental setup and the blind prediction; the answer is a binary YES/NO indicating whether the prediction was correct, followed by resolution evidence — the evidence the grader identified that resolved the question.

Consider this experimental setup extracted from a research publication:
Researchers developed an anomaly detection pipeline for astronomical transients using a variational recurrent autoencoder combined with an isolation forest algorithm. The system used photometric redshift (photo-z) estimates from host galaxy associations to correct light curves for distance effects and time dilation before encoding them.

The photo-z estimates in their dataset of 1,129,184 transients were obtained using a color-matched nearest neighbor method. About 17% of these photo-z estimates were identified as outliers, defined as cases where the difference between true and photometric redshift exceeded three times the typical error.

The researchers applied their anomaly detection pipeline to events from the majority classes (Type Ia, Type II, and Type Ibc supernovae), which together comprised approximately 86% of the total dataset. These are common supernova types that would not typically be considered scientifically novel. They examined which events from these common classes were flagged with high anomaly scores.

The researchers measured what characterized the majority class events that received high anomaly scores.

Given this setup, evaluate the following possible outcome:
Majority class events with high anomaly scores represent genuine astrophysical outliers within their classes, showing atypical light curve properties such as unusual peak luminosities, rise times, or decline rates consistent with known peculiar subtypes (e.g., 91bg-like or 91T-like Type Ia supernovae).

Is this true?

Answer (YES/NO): NO